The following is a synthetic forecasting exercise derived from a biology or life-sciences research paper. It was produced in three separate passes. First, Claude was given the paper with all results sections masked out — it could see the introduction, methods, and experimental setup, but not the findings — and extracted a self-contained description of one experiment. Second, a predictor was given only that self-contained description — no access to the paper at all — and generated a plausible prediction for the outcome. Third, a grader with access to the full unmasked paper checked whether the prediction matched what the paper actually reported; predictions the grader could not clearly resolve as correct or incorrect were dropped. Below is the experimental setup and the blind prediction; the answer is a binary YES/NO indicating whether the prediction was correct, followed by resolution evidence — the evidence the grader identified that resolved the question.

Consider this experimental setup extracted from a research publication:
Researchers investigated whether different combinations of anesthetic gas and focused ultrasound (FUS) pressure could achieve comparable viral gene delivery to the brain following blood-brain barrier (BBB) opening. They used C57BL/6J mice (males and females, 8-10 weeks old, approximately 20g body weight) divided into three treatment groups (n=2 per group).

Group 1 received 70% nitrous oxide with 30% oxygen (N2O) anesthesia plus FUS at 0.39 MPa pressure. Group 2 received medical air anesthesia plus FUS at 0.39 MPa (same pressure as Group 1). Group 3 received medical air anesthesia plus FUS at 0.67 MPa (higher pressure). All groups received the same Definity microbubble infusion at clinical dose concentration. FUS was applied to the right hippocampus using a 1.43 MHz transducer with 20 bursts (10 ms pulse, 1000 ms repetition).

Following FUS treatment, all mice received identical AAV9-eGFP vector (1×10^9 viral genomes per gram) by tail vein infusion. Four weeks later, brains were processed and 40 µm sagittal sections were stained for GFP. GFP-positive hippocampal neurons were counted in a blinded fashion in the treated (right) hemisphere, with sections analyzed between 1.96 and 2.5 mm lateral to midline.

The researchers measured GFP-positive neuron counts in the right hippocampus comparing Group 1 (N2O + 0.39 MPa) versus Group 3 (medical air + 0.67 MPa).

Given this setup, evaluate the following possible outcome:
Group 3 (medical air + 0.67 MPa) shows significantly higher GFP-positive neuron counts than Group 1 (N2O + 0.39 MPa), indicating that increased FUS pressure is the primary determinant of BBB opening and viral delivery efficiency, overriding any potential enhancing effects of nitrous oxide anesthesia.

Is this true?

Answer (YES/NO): NO